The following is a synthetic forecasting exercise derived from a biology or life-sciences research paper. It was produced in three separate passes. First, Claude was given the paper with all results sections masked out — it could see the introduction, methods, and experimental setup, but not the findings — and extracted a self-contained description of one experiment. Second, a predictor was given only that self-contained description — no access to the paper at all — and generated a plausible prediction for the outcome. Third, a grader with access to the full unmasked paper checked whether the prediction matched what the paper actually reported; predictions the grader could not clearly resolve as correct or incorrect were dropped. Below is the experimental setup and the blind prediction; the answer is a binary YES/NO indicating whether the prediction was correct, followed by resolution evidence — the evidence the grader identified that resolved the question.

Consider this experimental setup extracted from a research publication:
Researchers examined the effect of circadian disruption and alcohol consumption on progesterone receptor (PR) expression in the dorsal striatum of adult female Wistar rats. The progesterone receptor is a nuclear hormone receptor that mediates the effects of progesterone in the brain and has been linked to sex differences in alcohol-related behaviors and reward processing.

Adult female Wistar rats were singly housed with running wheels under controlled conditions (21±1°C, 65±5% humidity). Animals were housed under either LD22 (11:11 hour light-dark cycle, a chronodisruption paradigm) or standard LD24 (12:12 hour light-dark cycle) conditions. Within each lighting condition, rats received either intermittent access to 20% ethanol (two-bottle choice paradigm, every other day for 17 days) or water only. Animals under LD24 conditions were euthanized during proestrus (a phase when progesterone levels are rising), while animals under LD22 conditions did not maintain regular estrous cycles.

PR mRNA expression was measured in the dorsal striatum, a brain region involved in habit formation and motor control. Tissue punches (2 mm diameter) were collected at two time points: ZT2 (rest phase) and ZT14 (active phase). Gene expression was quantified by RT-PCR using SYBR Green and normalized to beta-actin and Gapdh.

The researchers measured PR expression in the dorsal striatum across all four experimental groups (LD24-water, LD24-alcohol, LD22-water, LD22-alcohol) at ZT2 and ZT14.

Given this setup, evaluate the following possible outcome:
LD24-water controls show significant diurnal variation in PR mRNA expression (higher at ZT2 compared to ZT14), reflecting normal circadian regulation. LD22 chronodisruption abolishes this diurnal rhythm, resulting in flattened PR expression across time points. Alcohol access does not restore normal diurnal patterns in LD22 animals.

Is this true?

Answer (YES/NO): NO